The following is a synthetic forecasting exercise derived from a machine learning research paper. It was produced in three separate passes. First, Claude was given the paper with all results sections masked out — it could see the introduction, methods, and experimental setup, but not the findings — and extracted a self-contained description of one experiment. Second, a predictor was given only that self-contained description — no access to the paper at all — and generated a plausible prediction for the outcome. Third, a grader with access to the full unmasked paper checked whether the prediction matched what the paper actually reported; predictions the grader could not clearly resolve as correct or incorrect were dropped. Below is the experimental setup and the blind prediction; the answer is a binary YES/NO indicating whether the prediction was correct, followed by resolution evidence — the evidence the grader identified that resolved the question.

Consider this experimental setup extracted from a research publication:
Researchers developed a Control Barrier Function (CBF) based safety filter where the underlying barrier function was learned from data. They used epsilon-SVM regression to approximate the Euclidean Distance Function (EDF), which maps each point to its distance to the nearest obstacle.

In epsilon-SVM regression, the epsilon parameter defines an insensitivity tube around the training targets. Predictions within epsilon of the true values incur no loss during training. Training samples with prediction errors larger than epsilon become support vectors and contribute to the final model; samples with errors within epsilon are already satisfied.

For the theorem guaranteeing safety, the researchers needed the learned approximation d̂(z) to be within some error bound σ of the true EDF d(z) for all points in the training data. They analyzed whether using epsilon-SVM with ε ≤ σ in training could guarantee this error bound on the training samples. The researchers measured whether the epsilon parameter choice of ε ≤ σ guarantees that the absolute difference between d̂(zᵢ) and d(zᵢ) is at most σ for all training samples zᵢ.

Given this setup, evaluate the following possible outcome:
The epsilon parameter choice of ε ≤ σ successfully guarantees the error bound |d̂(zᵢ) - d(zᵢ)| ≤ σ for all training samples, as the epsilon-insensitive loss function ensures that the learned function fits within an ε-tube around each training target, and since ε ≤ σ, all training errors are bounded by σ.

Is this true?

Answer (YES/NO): YES